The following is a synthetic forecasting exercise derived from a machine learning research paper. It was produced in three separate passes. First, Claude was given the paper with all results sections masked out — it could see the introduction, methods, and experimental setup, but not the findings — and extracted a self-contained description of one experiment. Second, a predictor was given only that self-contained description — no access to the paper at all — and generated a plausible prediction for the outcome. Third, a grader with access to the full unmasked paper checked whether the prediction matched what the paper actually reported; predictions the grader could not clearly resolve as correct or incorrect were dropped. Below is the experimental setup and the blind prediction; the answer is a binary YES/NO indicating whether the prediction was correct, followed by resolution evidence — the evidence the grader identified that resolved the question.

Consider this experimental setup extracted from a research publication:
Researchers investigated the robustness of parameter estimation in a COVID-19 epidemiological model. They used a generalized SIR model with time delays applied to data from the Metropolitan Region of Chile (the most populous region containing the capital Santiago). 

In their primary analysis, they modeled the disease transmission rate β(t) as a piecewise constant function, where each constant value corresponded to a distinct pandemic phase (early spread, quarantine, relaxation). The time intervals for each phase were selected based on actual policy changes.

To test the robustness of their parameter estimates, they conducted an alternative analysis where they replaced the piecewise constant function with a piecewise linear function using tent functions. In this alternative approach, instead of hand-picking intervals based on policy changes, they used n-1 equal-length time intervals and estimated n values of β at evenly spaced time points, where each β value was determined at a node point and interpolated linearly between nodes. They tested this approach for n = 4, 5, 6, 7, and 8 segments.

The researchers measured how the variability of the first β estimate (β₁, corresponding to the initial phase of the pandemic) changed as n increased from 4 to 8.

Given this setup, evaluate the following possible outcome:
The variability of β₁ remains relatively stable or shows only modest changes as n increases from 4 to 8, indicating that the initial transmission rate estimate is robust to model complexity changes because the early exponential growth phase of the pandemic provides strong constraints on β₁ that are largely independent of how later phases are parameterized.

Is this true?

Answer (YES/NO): NO